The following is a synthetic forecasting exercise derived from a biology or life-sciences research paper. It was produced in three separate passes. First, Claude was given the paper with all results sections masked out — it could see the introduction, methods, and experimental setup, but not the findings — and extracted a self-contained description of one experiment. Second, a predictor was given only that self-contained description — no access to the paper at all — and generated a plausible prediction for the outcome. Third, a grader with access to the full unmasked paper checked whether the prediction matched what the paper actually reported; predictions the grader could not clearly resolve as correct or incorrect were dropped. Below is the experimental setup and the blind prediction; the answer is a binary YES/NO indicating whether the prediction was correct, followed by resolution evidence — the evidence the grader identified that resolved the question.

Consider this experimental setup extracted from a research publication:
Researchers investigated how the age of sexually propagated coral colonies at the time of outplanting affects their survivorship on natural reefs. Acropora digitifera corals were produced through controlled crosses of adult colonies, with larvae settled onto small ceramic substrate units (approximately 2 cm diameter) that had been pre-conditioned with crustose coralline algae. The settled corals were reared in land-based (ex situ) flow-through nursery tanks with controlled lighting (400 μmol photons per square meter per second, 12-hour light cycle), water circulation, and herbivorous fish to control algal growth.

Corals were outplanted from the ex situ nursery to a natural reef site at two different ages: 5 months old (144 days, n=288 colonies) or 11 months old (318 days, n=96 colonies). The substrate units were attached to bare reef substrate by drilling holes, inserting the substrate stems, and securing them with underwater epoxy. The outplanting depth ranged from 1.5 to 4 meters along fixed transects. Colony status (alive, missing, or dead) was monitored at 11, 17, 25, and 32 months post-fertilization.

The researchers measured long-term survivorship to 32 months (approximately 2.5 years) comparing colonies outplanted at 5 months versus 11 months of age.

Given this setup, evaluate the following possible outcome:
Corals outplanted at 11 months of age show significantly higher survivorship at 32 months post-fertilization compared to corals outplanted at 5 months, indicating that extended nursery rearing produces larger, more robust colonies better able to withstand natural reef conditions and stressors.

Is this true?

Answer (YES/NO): YES